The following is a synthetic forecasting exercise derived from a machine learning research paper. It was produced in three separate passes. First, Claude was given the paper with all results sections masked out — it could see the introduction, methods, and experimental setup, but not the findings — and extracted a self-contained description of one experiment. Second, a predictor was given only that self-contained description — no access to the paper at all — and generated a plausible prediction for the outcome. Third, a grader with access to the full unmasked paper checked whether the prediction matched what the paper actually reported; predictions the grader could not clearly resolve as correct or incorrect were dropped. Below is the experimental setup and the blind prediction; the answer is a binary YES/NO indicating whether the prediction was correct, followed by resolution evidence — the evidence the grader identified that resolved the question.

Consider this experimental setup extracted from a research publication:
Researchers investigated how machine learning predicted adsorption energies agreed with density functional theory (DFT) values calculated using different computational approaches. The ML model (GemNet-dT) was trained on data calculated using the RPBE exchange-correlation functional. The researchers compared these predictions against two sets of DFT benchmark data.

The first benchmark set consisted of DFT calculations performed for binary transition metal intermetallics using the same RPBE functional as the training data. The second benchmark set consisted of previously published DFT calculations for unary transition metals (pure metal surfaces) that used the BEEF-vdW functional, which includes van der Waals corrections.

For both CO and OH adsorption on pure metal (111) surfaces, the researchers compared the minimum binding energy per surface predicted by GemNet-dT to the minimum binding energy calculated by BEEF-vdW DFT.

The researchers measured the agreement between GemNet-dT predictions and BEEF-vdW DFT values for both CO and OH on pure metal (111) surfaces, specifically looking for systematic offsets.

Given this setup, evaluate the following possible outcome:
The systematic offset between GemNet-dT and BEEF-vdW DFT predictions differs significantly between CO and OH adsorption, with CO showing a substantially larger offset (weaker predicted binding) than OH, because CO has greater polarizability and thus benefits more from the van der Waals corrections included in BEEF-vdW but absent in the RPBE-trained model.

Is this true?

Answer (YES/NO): NO